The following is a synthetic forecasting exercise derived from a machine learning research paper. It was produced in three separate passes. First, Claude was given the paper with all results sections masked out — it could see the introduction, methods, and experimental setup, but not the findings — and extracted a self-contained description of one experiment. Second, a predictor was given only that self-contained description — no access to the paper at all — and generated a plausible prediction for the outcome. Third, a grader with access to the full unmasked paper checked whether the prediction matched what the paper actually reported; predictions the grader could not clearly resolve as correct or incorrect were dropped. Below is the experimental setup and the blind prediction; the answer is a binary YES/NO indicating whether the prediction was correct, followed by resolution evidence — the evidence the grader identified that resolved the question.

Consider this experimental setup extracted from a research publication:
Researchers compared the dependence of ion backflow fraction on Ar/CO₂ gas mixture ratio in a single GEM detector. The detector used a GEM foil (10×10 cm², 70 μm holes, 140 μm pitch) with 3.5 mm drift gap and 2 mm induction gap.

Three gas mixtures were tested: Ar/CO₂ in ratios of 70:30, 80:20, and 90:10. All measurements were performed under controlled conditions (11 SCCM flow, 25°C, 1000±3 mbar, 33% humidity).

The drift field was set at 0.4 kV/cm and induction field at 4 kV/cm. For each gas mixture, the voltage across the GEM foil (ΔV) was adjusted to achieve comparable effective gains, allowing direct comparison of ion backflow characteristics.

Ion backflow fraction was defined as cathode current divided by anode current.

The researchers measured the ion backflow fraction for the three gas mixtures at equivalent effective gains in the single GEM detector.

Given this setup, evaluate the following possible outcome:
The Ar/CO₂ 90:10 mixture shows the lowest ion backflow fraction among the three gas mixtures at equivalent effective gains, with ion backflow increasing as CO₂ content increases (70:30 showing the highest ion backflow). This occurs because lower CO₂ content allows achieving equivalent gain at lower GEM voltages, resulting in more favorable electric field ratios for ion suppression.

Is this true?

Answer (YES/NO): NO